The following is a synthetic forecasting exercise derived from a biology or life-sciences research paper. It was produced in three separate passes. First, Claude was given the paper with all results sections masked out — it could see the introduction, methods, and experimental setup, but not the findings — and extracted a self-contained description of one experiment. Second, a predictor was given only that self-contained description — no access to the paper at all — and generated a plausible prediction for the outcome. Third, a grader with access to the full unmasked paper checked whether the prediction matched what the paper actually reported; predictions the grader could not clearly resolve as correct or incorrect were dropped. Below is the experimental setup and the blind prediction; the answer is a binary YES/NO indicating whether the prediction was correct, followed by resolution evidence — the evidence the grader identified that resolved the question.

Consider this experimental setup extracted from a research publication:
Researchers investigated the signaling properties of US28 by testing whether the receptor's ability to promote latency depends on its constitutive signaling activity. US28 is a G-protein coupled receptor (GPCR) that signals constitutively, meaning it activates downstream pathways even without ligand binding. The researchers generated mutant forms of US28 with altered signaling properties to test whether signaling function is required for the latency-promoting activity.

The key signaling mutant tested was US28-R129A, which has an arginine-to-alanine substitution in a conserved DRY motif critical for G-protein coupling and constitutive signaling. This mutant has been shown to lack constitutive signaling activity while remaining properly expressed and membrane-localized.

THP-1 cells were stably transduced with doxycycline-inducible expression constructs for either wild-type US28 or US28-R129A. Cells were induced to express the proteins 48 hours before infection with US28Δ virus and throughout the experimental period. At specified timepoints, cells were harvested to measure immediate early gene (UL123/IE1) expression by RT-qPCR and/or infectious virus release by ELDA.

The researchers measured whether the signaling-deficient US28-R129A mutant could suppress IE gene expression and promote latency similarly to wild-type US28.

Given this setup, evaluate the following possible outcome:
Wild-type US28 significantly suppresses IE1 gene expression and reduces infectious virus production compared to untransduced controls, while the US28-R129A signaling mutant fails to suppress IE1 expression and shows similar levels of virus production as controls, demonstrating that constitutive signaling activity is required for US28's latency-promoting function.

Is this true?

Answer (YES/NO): YES